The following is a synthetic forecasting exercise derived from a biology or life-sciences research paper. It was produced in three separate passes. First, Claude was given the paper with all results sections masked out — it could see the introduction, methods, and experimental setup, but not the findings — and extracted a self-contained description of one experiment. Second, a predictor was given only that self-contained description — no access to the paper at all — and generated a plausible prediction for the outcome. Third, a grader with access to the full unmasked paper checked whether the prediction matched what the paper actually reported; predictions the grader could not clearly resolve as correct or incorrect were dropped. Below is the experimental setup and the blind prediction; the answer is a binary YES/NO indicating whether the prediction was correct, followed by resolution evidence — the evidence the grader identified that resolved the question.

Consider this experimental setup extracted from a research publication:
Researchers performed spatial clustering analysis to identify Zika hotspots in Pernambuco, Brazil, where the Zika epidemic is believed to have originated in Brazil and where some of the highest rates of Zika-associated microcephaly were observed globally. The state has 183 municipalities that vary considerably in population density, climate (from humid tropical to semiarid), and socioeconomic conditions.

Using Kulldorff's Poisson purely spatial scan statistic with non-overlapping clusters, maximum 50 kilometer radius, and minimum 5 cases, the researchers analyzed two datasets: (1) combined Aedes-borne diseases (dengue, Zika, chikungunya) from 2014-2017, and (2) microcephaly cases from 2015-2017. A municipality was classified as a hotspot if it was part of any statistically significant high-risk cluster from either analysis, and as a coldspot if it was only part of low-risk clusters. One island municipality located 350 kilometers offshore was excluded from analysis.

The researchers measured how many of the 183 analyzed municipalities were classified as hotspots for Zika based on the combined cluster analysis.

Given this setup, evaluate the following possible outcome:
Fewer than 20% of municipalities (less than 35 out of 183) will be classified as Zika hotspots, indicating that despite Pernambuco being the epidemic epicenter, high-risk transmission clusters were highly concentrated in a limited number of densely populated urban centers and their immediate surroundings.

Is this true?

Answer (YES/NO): NO